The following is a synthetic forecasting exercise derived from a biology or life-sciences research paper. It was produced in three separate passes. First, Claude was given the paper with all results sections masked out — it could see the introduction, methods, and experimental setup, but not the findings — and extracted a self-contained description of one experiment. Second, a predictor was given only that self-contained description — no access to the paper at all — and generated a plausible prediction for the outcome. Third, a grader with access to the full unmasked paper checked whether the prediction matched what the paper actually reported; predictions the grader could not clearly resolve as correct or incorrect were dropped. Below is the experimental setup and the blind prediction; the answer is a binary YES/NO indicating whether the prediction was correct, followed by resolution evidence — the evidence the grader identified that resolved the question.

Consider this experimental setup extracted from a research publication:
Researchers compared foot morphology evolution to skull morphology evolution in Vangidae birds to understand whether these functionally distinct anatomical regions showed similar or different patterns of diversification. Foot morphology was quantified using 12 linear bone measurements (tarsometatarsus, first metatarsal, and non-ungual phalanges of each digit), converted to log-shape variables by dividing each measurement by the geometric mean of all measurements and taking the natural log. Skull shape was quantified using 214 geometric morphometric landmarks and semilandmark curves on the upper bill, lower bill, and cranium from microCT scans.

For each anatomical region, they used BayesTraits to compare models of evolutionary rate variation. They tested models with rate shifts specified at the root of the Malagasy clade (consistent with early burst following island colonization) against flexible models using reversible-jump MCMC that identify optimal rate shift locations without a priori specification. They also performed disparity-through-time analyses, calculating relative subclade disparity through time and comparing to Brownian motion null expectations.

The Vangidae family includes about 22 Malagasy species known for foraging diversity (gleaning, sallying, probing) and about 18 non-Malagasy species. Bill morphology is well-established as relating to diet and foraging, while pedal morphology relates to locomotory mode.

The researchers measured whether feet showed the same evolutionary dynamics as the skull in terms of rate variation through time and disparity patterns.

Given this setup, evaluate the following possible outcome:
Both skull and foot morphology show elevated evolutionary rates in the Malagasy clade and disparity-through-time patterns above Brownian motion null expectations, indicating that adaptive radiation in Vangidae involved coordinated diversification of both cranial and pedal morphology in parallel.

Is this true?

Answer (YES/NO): NO